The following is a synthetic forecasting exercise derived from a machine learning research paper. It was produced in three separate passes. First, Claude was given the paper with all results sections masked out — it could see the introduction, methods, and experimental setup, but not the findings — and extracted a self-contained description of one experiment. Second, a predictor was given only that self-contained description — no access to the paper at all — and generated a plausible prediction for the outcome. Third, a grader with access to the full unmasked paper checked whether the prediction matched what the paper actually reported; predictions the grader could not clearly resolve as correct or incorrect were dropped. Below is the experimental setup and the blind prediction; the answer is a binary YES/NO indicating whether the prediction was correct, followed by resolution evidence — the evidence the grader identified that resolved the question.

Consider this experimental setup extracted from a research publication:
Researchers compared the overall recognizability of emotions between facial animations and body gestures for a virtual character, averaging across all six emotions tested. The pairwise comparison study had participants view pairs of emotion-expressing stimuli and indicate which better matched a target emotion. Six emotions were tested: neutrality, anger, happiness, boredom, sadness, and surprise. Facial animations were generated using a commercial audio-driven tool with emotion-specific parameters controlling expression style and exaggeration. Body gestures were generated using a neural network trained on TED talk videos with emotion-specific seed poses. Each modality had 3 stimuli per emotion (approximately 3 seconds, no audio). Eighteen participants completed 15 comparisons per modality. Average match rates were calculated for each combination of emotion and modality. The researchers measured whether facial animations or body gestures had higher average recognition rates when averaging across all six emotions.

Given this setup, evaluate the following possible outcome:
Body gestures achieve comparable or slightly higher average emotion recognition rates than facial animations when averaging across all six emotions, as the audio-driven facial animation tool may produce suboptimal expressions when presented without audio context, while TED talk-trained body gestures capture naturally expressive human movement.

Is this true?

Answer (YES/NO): NO